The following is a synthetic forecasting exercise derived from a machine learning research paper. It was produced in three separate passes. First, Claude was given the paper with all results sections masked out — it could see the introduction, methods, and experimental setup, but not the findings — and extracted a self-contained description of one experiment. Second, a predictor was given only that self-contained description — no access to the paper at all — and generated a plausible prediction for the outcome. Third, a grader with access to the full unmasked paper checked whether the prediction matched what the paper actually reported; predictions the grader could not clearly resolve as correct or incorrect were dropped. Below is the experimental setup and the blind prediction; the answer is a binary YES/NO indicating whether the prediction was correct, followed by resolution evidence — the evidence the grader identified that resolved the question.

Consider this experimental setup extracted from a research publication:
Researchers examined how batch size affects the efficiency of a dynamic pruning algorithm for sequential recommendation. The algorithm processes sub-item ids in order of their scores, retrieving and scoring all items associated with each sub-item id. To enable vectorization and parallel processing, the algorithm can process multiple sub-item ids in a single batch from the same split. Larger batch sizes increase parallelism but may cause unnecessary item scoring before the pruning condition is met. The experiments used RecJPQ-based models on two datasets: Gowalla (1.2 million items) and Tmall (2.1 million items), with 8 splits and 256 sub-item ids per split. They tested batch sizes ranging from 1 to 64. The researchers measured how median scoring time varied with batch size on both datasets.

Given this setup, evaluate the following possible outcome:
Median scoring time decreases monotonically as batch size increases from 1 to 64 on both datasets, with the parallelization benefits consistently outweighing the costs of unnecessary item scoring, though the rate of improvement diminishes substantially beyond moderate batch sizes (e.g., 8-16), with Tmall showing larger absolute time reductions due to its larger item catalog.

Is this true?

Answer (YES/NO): NO